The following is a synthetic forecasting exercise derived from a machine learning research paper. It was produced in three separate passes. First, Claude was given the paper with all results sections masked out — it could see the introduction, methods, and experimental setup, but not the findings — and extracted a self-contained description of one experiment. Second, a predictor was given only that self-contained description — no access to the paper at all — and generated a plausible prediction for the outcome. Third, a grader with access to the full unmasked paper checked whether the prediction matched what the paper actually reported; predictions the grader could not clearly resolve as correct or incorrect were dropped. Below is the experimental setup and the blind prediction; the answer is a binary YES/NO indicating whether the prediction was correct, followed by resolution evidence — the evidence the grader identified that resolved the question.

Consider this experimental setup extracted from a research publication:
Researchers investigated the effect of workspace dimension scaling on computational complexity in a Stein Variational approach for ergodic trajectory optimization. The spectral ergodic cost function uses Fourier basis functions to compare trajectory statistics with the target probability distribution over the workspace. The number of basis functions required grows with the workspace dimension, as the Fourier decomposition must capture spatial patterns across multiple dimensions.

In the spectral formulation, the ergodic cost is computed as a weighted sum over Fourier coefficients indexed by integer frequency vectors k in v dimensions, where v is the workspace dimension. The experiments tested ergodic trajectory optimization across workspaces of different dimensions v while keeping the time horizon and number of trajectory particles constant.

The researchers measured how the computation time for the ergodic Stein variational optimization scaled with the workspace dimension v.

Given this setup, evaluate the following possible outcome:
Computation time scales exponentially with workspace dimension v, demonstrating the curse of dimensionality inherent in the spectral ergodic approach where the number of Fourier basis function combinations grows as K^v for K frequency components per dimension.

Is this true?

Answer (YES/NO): NO